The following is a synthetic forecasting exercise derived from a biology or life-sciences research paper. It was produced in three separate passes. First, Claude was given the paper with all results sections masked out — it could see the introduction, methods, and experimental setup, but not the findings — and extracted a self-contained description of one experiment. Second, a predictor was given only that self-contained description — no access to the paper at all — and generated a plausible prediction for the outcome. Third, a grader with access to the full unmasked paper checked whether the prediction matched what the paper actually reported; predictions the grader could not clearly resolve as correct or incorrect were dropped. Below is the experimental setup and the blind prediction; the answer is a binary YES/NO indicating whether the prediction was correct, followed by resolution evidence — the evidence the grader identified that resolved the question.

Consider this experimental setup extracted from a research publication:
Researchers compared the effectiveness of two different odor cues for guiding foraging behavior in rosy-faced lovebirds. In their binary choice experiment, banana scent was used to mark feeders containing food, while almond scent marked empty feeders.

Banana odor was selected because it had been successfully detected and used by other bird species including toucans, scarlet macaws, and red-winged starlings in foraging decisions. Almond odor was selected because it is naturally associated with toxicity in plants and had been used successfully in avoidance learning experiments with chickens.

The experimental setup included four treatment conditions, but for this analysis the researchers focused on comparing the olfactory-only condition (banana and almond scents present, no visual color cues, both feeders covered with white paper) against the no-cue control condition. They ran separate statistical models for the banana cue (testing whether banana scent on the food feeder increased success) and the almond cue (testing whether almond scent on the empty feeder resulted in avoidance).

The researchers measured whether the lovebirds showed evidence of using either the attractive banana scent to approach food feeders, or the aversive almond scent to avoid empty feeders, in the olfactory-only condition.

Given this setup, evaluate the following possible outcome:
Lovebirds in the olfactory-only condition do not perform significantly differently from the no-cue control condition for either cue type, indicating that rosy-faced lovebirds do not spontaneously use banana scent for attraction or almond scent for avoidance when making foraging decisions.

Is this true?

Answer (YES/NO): YES